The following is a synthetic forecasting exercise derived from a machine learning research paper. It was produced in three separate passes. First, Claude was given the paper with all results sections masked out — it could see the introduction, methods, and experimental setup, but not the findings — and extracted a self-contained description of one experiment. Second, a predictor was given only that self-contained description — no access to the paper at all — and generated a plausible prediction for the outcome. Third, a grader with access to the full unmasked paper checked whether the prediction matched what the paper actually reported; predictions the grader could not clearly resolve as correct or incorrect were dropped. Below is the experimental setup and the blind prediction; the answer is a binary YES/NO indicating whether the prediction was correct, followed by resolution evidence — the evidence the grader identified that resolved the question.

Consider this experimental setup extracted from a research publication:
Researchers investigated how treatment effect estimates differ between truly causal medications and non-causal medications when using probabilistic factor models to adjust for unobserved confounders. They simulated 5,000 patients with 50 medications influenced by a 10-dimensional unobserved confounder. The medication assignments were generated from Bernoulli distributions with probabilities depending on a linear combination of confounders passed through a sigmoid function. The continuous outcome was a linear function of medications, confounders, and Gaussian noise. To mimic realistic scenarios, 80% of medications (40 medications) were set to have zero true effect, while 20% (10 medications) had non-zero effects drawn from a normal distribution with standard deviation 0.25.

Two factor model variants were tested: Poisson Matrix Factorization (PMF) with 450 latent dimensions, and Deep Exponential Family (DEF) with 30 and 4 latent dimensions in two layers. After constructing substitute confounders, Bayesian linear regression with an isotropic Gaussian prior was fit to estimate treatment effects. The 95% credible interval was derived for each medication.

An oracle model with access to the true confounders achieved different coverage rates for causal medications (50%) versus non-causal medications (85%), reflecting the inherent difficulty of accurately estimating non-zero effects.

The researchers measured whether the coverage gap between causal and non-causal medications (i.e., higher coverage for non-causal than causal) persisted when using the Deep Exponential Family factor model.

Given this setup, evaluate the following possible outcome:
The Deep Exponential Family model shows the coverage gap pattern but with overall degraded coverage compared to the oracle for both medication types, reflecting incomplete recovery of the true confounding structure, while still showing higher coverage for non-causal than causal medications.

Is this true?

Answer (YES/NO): YES